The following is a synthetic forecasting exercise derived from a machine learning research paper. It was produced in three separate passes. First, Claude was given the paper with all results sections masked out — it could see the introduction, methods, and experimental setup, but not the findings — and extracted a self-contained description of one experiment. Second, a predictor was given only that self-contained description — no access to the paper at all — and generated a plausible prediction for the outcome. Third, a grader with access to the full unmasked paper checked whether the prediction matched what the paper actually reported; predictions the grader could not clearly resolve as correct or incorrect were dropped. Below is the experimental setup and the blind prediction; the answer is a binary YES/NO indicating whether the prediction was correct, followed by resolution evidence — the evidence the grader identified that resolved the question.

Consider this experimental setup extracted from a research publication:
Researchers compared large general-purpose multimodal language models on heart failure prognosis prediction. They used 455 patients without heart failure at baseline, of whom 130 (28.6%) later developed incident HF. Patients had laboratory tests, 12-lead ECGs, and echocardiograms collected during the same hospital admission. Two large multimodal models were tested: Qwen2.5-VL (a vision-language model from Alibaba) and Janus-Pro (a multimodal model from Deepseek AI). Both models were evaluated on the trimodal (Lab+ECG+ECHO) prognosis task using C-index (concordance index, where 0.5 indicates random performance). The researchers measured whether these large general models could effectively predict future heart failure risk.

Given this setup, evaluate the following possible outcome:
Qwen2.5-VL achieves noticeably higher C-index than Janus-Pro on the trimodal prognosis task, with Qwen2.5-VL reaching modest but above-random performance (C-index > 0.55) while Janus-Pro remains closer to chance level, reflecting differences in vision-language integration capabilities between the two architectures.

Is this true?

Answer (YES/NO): NO